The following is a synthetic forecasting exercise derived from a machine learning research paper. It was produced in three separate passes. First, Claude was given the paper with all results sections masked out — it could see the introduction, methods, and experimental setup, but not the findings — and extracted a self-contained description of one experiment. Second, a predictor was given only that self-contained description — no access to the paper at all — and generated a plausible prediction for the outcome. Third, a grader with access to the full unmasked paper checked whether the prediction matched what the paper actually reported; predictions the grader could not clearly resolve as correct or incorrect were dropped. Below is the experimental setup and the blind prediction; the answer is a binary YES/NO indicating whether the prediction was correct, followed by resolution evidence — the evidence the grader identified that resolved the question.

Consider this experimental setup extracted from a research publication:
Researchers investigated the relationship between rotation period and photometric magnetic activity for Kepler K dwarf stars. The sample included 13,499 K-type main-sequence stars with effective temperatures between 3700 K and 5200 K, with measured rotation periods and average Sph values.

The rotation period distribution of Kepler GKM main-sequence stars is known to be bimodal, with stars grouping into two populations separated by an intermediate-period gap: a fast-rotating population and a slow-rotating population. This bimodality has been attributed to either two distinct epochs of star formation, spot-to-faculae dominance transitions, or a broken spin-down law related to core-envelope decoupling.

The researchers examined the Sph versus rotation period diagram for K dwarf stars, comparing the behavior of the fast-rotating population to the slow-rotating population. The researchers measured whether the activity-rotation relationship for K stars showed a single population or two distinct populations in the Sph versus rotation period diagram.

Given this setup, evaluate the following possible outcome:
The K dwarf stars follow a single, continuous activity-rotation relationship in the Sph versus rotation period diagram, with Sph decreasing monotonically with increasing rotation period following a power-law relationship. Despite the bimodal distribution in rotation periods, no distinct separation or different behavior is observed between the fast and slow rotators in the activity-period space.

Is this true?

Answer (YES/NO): NO